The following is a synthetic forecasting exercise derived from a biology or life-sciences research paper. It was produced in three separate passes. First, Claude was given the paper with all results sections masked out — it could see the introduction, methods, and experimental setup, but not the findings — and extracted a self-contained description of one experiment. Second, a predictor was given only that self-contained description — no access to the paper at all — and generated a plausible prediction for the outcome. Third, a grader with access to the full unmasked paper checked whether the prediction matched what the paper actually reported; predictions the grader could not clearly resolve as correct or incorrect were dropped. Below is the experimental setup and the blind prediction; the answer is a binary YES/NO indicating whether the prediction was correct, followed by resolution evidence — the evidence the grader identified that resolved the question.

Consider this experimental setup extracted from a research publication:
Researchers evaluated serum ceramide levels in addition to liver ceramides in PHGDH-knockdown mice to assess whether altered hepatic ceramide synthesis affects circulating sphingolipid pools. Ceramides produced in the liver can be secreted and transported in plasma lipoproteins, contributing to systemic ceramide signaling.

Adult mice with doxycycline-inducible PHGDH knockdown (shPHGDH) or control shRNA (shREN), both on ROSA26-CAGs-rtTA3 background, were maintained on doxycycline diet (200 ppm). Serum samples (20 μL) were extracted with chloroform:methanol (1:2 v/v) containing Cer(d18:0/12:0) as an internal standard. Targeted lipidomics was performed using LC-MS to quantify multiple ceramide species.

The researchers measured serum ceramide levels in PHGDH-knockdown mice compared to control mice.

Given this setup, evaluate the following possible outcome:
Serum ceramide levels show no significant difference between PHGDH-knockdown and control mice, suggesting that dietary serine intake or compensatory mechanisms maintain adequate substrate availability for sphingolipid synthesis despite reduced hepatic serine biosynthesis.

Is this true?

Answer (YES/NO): NO